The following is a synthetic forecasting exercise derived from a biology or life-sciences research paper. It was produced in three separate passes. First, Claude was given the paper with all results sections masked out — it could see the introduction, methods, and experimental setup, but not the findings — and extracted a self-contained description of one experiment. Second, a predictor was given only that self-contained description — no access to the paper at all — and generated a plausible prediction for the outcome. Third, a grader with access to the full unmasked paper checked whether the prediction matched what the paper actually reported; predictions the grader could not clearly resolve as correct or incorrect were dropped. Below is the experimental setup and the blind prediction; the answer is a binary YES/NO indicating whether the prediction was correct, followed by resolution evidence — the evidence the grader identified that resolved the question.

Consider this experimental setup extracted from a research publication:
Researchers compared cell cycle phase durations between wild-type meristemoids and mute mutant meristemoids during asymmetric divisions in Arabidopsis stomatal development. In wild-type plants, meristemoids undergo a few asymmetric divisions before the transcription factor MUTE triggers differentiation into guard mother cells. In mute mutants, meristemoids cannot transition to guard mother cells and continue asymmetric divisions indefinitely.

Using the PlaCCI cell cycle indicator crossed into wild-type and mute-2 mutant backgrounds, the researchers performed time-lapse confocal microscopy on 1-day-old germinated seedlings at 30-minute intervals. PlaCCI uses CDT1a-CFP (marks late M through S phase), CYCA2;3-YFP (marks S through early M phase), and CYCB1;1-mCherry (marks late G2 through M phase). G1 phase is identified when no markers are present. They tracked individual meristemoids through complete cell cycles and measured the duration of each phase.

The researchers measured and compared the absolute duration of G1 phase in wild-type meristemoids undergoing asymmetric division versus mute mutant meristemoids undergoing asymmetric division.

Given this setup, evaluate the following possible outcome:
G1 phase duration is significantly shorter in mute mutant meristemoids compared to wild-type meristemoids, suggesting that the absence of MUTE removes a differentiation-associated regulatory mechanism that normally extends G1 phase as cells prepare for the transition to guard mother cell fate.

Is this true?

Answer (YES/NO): NO